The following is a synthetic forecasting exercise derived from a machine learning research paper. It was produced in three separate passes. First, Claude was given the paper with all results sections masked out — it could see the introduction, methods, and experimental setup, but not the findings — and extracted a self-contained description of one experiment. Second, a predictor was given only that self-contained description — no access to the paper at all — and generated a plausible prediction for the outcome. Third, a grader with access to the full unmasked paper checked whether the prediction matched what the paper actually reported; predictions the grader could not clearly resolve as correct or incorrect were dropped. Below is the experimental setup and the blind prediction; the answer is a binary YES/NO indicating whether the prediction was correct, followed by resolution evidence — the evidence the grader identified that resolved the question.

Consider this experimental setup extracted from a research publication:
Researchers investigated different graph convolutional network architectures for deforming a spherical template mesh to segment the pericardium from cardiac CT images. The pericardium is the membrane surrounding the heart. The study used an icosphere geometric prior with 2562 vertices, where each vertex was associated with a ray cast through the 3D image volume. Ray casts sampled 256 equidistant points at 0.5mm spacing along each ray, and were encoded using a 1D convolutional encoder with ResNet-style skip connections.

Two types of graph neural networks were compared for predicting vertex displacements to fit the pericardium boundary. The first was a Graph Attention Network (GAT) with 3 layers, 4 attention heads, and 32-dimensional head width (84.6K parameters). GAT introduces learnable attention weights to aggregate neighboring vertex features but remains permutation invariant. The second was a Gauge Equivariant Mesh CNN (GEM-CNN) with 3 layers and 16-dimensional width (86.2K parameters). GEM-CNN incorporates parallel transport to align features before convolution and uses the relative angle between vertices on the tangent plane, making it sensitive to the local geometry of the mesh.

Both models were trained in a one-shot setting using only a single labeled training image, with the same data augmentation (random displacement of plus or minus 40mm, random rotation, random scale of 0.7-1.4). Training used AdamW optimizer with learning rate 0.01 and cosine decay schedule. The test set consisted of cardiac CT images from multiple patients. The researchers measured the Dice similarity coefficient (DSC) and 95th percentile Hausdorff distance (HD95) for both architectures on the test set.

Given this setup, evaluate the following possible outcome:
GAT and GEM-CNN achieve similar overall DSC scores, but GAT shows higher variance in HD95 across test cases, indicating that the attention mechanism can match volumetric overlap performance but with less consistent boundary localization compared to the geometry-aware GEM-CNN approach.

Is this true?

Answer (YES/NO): NO